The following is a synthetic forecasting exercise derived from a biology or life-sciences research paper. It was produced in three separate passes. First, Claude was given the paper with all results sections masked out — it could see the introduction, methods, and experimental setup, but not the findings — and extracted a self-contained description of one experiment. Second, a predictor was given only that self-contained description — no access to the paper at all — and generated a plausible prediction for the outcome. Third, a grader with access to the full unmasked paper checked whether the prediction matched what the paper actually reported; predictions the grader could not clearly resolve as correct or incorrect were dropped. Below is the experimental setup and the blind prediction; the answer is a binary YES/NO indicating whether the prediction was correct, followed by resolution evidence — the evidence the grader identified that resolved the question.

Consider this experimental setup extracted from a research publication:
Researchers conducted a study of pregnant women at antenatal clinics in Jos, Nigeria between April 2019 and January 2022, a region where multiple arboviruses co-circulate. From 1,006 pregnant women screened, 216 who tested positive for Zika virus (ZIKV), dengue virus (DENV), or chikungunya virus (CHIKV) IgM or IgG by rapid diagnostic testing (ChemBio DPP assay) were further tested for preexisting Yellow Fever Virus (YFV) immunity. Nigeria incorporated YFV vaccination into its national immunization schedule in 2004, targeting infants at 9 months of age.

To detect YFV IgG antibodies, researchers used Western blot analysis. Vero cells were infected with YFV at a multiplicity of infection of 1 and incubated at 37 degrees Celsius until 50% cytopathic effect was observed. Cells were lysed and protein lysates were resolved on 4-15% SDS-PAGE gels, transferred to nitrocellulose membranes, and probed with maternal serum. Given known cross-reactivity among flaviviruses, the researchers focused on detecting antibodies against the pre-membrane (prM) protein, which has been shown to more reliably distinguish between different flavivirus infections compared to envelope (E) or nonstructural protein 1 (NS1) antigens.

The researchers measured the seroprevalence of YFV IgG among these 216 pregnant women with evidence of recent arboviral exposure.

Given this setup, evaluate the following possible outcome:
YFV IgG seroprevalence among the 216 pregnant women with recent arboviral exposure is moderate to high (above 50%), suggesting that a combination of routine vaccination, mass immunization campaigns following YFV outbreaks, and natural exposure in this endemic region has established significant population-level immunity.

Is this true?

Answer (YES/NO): YES